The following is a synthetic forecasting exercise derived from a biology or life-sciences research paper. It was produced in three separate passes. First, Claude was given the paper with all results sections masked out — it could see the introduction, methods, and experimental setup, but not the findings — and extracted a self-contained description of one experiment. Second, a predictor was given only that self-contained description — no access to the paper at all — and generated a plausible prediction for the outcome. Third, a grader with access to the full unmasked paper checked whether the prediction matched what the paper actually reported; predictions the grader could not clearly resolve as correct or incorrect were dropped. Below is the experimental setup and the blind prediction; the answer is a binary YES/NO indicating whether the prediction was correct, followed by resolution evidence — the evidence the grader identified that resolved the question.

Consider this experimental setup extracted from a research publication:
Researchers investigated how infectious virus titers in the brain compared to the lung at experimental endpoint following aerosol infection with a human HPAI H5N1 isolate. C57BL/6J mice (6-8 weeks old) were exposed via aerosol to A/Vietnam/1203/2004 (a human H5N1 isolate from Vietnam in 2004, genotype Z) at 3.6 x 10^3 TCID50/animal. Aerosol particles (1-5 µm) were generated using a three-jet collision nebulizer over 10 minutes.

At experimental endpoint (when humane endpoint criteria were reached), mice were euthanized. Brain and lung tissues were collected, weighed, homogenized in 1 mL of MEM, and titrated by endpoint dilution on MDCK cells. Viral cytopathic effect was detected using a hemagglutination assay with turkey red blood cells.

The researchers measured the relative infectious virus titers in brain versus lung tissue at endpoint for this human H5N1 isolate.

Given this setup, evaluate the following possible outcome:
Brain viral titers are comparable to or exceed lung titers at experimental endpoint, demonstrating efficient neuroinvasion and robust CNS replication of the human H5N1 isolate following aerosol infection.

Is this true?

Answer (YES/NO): NO